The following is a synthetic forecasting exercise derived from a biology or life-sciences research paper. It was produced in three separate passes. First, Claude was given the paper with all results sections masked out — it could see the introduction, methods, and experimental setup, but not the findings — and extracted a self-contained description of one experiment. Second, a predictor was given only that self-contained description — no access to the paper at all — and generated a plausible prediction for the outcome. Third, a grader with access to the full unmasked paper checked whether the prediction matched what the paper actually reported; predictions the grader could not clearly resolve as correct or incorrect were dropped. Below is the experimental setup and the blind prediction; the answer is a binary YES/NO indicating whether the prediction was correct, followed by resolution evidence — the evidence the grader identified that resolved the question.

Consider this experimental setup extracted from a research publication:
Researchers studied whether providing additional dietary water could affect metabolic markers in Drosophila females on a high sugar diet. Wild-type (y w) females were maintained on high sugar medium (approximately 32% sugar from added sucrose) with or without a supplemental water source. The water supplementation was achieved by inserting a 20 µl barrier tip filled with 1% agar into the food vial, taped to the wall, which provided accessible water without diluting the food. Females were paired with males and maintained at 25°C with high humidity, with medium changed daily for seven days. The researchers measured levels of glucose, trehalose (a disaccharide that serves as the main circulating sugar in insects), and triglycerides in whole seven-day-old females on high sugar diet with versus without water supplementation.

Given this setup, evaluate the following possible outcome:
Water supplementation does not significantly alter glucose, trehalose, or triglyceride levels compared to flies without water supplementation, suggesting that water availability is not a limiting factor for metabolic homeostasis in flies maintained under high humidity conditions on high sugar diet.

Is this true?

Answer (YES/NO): NO